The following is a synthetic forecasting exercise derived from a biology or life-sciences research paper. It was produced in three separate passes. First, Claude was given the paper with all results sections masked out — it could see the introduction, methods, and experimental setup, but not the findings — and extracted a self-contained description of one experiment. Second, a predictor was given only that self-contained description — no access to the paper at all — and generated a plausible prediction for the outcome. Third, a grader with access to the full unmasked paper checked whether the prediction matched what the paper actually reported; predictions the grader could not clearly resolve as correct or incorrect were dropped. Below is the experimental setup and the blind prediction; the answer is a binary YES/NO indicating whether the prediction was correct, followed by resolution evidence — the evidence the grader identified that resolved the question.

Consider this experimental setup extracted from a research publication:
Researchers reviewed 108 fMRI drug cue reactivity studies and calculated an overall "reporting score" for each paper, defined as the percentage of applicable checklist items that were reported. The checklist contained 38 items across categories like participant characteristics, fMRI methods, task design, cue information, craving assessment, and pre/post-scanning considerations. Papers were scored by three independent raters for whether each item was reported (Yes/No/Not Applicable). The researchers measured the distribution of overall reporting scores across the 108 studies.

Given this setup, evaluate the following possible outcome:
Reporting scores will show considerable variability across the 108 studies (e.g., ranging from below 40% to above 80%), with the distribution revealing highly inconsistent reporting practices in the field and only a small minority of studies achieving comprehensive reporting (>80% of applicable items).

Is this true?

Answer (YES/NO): YES